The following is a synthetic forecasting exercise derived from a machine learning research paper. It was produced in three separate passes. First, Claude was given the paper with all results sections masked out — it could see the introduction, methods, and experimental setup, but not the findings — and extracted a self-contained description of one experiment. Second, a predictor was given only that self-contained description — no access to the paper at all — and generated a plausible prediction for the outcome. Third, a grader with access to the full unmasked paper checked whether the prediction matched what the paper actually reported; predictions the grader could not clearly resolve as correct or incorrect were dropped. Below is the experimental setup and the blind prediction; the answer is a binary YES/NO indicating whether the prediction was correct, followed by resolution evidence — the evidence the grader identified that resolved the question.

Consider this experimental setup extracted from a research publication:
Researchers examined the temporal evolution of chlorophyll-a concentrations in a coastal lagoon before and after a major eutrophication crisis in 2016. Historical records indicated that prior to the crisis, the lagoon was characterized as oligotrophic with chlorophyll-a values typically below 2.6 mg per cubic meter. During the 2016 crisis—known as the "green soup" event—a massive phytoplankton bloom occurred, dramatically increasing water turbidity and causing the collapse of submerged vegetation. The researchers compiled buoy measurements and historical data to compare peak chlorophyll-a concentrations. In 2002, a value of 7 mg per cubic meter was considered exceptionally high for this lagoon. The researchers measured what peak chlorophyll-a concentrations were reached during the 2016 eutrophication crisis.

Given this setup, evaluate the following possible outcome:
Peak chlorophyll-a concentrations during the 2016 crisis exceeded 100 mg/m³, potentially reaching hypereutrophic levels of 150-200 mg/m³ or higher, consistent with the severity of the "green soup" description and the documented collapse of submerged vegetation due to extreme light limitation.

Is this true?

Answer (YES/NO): NO